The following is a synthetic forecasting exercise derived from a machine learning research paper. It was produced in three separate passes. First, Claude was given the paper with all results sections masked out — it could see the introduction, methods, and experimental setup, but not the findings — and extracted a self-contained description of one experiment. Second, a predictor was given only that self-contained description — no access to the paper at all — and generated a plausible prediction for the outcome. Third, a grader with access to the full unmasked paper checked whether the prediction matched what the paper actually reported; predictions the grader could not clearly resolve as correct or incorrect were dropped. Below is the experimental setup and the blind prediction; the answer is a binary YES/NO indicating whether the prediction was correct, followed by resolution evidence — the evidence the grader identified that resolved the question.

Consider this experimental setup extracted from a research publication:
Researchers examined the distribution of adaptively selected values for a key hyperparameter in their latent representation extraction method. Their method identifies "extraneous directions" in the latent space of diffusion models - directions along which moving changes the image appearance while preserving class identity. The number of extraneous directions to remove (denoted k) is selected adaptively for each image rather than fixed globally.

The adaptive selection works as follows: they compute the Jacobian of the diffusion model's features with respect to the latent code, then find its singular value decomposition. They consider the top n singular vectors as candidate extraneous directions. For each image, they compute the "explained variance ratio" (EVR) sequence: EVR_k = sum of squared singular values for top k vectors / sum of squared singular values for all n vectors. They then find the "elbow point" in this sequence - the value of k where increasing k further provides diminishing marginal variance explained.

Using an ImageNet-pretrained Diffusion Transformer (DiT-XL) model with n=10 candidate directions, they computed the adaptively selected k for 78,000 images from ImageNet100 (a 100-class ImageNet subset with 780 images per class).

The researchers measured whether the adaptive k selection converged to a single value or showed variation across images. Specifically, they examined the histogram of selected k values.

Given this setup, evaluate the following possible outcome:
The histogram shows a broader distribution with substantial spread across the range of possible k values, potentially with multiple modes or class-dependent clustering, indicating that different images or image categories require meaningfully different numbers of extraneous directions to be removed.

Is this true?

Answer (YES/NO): YES